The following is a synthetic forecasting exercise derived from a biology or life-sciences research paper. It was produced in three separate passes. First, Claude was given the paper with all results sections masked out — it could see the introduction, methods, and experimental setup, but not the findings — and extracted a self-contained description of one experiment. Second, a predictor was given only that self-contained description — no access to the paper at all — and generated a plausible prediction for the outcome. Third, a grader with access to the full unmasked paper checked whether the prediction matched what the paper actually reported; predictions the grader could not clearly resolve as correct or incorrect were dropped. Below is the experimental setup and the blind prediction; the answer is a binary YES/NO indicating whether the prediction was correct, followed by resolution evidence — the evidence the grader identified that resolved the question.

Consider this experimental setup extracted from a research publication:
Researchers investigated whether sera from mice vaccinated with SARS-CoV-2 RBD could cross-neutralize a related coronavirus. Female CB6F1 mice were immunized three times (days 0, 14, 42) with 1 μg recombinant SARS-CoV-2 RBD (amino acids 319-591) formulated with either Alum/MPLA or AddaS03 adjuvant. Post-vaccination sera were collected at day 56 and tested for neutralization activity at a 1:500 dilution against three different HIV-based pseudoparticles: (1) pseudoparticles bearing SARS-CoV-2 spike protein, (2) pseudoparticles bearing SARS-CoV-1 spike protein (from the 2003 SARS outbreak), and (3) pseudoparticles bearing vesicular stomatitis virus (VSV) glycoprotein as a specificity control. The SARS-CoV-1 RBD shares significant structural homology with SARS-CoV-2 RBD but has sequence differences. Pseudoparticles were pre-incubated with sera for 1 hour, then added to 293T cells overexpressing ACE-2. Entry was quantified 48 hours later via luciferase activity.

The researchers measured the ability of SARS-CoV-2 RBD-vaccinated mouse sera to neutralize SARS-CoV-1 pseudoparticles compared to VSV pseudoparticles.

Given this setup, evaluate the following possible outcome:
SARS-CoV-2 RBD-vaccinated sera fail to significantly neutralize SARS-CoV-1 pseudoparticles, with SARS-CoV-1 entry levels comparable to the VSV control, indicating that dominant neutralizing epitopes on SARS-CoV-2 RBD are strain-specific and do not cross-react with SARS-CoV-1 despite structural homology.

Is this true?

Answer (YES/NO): NO